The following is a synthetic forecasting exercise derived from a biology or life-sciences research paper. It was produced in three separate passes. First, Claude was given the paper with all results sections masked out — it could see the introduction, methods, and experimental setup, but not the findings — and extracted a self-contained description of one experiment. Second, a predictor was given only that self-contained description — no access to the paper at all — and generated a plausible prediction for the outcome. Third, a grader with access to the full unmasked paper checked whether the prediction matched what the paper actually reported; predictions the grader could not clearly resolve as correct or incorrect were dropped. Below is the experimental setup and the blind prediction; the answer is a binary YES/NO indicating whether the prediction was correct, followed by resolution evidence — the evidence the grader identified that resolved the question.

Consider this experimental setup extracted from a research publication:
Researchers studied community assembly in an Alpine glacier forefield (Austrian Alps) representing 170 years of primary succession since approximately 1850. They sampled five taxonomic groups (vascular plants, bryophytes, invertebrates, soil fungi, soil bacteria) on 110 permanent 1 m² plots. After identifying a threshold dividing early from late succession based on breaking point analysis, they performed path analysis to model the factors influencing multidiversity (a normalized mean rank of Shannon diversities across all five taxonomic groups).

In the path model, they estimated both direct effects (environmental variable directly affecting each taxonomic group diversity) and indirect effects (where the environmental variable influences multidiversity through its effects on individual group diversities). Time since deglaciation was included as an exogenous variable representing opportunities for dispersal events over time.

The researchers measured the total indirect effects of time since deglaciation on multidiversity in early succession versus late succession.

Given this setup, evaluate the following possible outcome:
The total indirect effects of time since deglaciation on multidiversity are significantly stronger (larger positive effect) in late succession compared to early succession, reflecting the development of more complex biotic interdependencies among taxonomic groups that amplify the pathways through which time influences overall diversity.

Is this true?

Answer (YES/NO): NO